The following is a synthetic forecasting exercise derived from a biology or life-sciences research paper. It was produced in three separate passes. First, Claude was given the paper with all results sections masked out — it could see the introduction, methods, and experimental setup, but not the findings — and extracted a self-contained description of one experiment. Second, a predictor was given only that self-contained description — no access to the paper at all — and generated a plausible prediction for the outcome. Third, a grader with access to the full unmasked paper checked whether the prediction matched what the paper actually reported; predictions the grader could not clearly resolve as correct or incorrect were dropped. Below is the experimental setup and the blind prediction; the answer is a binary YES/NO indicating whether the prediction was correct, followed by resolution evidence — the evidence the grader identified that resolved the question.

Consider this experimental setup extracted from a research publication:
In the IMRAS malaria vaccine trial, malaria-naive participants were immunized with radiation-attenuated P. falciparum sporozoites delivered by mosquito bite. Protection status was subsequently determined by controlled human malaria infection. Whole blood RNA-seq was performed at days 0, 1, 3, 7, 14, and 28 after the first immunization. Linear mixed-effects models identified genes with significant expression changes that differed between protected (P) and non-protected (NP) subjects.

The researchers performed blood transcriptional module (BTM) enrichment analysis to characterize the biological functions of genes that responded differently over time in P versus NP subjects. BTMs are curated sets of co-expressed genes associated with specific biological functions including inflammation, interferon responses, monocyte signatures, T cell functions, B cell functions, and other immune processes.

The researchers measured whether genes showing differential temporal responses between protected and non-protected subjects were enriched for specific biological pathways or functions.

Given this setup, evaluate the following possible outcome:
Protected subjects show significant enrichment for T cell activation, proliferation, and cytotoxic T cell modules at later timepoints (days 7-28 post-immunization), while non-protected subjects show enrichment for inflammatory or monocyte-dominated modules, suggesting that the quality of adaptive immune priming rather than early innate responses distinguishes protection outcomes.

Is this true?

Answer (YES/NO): NO